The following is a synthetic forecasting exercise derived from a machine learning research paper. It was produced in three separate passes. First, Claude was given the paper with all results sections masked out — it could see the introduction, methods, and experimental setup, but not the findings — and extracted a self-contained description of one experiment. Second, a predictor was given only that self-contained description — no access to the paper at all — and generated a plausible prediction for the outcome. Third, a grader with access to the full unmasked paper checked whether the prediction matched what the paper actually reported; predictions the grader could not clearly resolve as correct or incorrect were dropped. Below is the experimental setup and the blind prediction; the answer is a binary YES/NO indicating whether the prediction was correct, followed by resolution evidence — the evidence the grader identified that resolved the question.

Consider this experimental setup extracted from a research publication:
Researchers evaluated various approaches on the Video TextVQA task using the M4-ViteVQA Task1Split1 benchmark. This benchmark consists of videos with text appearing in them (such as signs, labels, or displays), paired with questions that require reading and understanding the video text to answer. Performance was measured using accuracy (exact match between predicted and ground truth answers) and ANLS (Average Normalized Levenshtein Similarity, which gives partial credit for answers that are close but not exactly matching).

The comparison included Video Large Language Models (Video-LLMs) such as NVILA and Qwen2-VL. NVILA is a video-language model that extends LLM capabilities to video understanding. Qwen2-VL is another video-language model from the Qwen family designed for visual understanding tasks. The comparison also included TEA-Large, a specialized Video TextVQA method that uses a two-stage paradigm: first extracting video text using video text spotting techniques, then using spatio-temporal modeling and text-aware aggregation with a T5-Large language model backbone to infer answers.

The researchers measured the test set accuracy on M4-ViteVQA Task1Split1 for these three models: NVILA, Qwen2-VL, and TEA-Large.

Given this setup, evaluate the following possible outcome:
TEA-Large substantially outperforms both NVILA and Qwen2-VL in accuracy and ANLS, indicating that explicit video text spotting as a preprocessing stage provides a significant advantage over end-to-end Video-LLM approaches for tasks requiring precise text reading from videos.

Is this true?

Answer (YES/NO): NO